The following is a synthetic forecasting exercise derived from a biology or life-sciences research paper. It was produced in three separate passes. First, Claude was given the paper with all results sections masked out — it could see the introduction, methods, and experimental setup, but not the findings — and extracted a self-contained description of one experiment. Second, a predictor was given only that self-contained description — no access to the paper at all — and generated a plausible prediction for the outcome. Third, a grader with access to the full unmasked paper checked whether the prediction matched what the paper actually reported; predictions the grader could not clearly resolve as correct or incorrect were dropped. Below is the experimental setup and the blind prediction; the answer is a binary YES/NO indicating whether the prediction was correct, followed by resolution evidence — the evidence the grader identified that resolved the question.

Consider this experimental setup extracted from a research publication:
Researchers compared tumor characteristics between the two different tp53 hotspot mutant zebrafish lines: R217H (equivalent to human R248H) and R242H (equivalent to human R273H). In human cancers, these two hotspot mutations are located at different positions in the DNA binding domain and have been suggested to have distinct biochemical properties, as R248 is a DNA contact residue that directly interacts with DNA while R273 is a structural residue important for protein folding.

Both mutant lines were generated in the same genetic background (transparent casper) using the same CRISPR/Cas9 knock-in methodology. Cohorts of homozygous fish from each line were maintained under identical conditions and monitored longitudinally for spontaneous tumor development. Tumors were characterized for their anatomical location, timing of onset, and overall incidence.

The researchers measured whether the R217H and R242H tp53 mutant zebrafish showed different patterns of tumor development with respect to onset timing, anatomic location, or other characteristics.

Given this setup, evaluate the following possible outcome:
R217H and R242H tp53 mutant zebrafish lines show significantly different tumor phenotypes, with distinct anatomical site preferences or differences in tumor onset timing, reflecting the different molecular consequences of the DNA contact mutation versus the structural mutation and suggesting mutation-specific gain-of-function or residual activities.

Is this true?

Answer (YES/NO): YES